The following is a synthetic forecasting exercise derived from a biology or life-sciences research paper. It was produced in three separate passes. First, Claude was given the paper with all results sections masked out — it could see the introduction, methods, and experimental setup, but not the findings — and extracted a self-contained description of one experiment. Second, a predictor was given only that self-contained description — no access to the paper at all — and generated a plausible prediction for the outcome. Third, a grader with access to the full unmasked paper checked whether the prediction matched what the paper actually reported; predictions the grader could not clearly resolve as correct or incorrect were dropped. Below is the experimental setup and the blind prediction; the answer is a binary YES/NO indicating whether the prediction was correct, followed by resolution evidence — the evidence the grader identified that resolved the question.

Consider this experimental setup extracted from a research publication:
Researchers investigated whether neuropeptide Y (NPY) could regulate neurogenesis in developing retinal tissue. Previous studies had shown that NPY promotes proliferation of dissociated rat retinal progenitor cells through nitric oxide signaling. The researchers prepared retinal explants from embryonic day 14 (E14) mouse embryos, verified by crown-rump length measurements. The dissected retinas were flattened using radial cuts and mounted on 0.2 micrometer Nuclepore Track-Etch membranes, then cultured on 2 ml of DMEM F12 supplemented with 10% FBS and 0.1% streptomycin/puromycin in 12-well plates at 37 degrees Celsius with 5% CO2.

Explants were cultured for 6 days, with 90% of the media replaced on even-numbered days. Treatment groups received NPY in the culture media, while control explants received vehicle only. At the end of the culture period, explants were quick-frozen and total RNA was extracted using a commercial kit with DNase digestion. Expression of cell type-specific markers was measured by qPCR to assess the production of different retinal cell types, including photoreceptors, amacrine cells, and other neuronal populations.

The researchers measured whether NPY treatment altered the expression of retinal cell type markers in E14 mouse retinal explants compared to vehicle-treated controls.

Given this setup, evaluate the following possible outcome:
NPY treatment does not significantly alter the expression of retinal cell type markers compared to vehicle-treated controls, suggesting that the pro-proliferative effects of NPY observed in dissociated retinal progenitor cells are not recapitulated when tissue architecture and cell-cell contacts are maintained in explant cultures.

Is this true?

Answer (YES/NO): YES